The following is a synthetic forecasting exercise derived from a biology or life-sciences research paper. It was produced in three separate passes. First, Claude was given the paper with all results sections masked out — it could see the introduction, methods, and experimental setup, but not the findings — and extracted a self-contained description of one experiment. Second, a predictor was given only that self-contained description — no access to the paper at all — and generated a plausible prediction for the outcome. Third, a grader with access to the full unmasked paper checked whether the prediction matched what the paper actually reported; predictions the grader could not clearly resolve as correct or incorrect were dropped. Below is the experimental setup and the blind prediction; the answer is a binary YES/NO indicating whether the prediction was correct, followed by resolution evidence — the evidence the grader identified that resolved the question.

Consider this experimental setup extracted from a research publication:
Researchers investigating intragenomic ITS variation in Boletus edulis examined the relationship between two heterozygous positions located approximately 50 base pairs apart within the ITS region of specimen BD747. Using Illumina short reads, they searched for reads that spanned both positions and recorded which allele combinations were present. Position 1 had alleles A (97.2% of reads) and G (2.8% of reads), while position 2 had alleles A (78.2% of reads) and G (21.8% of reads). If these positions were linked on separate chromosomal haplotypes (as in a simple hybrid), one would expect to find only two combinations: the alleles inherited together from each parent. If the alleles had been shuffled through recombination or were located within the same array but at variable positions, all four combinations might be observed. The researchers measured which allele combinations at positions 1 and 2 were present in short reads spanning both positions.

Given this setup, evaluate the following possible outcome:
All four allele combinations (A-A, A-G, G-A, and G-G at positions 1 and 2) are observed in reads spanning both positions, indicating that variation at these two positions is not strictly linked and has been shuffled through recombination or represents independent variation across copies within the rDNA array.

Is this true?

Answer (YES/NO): NO